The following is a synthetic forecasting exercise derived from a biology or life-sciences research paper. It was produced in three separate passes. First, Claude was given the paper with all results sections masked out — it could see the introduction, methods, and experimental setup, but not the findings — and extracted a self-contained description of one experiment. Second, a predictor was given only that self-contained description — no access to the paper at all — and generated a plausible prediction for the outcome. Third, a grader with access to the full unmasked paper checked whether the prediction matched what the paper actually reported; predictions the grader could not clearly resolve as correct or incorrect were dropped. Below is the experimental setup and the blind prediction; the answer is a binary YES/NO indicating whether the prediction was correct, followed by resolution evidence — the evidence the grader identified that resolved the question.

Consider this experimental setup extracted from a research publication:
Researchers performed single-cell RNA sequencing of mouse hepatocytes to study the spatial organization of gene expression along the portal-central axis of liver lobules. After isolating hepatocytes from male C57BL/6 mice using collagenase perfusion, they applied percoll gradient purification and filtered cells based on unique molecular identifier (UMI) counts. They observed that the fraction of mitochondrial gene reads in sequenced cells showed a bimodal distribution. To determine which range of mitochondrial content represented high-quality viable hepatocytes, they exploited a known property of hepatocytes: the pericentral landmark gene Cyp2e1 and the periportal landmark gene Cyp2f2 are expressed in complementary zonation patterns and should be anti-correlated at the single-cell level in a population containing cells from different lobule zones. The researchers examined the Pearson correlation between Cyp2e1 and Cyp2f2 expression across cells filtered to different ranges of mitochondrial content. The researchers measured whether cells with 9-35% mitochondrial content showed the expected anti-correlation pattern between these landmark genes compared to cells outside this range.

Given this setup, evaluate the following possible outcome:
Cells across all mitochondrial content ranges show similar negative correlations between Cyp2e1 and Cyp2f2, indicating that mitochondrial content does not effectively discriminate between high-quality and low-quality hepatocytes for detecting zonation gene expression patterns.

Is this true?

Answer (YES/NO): NO